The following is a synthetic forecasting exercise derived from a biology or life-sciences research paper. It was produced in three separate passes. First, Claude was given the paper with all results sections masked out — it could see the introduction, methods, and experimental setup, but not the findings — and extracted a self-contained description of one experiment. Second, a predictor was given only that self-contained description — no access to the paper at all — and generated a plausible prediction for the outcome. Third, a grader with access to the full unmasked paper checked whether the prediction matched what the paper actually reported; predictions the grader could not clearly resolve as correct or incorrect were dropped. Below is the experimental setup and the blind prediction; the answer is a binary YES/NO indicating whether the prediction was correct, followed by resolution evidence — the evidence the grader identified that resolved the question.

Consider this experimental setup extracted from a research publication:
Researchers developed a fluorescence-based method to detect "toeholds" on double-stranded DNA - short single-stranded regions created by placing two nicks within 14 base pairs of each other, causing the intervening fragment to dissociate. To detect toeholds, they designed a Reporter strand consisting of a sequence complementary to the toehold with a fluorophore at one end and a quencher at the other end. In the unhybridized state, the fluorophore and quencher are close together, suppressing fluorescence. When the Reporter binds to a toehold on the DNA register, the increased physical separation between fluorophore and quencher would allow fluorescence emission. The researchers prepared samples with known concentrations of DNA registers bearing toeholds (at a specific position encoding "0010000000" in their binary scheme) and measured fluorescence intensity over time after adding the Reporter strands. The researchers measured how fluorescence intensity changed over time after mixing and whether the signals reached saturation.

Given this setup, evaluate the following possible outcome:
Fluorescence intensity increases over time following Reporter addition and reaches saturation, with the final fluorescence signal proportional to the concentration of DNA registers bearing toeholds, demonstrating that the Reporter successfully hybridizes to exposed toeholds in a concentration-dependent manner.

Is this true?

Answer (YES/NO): YES